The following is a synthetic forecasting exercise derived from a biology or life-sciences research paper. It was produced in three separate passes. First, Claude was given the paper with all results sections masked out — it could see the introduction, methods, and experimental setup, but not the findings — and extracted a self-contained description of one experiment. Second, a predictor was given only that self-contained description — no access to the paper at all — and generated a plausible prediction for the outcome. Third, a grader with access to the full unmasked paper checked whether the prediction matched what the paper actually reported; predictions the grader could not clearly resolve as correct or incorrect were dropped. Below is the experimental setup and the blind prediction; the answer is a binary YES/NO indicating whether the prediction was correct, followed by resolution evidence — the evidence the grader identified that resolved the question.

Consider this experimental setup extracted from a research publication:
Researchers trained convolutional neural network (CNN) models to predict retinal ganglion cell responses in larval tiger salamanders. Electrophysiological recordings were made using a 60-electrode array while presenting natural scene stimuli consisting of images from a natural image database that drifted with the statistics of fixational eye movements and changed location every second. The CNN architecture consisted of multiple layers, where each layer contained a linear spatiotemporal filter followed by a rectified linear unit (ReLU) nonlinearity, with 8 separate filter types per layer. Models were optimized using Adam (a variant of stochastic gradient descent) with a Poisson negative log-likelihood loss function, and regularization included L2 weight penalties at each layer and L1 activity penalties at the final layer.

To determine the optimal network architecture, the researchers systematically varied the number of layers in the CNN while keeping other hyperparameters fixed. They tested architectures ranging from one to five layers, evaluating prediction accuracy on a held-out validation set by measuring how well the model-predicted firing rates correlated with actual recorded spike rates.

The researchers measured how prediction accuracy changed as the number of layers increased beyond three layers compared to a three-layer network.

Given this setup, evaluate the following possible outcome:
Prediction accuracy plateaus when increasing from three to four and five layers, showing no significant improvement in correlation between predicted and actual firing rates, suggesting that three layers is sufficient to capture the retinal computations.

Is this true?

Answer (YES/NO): YES